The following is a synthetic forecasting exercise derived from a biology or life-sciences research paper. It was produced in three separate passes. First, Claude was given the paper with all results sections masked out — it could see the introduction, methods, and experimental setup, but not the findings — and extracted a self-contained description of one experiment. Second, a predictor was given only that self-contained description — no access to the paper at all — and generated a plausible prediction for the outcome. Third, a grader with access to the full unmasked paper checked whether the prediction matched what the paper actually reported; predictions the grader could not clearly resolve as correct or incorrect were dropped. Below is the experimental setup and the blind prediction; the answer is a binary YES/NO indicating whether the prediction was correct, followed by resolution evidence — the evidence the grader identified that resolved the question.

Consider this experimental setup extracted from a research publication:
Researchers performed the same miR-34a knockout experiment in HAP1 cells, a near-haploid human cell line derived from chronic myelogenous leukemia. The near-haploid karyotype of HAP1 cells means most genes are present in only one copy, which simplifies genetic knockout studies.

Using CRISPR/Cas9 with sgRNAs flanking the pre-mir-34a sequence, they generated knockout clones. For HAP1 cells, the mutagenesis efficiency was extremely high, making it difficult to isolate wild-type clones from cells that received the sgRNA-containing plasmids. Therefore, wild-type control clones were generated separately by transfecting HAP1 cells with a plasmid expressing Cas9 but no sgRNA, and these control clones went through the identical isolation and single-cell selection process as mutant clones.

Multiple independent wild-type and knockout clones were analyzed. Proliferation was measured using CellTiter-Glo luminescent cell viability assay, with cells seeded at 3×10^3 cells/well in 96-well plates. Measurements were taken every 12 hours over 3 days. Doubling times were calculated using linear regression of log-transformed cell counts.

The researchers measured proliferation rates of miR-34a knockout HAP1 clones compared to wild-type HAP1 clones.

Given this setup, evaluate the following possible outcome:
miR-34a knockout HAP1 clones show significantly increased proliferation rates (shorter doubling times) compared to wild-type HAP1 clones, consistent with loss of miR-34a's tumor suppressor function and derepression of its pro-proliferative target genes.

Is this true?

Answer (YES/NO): NO